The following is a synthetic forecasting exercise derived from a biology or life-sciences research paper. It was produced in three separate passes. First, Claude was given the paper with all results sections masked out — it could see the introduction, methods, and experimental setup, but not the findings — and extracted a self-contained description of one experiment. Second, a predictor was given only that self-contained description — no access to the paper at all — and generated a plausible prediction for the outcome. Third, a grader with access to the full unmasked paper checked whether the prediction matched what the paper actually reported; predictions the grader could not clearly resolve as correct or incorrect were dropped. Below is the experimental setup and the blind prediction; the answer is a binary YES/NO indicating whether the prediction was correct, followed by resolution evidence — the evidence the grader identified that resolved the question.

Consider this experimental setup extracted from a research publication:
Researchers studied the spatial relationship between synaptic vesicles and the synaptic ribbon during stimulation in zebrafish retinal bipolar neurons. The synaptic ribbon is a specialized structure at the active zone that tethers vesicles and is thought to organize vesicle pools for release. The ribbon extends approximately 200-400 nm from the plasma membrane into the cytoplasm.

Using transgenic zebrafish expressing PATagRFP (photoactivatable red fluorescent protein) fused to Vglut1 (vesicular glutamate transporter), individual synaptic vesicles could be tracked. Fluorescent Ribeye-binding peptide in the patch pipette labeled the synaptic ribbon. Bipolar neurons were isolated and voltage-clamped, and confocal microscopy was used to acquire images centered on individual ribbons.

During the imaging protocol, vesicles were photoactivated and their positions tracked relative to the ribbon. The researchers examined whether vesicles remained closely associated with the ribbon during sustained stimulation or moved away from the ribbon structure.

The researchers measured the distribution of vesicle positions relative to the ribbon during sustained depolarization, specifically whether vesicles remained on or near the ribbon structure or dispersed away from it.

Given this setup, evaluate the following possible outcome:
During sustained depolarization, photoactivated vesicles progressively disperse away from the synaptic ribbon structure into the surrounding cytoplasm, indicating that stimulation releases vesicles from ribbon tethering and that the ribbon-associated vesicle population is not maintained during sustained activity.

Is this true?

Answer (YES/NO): NO